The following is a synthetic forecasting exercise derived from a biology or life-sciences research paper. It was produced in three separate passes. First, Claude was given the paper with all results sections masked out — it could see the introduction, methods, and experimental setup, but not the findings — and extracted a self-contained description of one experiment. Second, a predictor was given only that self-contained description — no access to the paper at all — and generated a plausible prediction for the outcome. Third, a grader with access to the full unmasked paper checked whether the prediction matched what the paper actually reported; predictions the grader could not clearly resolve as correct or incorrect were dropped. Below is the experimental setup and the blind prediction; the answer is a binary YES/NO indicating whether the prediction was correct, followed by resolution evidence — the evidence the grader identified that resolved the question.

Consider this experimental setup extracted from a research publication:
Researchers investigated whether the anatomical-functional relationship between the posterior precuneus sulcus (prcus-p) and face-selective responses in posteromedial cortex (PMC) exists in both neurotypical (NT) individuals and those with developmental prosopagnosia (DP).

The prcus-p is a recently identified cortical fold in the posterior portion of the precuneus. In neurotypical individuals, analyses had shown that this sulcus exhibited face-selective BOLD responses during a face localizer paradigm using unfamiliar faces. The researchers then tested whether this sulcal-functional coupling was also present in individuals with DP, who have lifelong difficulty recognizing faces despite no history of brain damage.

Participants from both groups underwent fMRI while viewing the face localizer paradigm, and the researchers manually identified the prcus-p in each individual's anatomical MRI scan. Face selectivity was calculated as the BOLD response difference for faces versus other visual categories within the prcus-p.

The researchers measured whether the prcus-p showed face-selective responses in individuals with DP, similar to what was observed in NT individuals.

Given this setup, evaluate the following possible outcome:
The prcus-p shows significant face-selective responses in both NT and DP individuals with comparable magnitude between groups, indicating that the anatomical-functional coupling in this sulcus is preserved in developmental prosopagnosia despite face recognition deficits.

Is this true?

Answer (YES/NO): YES